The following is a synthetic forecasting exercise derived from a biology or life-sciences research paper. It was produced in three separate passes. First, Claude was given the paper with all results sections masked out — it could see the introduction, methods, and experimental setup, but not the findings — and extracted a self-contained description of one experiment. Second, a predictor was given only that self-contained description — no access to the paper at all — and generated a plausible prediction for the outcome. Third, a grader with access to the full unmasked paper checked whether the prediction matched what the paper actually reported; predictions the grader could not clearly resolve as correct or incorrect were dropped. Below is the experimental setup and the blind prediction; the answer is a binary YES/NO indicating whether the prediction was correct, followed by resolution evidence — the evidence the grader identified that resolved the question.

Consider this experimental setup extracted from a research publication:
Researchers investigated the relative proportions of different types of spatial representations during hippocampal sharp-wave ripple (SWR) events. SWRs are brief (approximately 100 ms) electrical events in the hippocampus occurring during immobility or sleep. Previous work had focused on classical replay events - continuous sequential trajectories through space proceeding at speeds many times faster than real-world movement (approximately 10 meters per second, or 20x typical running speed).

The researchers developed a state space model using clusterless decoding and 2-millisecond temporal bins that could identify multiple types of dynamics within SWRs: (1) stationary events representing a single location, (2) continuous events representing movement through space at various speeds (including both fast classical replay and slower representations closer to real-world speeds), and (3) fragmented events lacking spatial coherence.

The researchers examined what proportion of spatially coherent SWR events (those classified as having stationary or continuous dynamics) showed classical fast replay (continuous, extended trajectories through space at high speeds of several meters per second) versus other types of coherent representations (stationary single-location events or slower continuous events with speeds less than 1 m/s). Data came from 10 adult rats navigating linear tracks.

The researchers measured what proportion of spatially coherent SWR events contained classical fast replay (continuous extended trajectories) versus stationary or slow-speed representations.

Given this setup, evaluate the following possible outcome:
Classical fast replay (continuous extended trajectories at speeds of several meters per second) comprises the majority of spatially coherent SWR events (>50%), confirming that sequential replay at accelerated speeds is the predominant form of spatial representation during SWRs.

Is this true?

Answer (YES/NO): NO